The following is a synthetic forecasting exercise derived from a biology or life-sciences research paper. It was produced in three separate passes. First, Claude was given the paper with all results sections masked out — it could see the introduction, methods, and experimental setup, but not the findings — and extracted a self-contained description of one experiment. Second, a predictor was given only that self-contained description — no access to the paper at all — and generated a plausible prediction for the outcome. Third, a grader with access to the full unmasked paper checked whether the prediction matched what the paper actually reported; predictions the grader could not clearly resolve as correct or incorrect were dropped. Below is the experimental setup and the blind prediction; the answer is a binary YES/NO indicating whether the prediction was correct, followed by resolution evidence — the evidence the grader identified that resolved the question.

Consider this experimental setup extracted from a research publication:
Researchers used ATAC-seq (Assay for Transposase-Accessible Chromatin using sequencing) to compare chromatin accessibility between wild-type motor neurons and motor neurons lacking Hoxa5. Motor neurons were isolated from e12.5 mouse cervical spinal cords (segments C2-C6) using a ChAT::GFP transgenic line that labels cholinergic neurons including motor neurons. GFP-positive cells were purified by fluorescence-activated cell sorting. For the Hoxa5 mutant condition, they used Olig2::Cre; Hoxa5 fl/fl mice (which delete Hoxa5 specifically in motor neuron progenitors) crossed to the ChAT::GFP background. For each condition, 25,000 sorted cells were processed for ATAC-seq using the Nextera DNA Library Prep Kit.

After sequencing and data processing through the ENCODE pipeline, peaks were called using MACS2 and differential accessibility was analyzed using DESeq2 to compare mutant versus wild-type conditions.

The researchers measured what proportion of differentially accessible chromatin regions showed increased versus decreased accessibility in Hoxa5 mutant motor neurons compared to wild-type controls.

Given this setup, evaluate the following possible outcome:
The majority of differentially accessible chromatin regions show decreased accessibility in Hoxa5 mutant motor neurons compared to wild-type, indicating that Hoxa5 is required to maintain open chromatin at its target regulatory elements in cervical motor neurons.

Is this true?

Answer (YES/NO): NO